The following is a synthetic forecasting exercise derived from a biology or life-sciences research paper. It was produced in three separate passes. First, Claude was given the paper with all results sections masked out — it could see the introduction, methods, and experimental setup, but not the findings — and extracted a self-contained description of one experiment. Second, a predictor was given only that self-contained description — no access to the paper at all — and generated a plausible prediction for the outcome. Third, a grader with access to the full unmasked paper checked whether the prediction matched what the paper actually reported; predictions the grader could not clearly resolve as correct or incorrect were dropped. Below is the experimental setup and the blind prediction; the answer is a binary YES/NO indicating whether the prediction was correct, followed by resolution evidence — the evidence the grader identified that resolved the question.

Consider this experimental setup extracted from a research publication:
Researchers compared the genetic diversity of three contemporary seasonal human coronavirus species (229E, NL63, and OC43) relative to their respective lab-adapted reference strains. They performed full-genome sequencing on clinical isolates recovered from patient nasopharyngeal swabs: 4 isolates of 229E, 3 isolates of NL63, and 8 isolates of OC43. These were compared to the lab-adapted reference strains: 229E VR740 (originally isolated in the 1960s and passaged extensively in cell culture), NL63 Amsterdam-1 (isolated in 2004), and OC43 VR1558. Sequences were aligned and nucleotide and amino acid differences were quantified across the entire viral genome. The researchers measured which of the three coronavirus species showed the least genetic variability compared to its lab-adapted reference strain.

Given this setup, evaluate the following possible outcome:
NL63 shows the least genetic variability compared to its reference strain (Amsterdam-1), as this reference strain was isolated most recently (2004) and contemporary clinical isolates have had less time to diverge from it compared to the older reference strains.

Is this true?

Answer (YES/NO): YES